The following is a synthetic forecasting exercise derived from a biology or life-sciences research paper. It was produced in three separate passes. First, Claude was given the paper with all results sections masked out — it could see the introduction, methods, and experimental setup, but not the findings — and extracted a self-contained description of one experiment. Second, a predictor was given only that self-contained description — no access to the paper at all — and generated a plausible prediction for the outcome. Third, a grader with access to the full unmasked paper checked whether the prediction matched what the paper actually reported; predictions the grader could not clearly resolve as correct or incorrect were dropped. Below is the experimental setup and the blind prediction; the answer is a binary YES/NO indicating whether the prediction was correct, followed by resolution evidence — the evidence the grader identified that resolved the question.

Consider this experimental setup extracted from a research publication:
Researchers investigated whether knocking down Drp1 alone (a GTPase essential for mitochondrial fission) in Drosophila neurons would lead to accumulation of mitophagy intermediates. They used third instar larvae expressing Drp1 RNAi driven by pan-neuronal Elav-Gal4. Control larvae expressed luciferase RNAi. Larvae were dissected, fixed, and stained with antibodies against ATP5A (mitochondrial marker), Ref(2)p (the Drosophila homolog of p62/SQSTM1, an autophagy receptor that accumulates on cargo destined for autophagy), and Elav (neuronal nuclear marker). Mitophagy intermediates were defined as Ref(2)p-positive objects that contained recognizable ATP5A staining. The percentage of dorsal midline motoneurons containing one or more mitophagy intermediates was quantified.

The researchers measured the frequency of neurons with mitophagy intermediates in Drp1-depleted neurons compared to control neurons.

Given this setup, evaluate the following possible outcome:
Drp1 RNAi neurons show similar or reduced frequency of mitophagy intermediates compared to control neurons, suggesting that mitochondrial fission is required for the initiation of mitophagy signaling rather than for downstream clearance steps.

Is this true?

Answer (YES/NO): NO